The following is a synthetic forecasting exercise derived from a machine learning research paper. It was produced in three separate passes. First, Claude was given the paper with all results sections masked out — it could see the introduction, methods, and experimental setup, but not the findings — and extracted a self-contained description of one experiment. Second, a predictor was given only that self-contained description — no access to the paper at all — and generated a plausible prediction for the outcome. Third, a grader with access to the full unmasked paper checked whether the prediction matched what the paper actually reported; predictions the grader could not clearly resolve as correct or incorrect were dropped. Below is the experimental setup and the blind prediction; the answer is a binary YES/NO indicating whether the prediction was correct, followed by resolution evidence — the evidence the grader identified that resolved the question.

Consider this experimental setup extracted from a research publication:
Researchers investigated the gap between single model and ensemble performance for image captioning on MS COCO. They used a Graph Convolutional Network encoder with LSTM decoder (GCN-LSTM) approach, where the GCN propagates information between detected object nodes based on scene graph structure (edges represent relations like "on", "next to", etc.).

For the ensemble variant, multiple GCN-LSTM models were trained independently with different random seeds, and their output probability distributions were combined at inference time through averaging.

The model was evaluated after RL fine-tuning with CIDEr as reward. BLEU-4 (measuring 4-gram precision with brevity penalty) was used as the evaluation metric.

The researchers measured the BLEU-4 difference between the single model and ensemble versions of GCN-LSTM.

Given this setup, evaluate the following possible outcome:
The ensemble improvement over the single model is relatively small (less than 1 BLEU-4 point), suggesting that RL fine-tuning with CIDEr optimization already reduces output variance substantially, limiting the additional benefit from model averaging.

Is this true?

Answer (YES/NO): YES